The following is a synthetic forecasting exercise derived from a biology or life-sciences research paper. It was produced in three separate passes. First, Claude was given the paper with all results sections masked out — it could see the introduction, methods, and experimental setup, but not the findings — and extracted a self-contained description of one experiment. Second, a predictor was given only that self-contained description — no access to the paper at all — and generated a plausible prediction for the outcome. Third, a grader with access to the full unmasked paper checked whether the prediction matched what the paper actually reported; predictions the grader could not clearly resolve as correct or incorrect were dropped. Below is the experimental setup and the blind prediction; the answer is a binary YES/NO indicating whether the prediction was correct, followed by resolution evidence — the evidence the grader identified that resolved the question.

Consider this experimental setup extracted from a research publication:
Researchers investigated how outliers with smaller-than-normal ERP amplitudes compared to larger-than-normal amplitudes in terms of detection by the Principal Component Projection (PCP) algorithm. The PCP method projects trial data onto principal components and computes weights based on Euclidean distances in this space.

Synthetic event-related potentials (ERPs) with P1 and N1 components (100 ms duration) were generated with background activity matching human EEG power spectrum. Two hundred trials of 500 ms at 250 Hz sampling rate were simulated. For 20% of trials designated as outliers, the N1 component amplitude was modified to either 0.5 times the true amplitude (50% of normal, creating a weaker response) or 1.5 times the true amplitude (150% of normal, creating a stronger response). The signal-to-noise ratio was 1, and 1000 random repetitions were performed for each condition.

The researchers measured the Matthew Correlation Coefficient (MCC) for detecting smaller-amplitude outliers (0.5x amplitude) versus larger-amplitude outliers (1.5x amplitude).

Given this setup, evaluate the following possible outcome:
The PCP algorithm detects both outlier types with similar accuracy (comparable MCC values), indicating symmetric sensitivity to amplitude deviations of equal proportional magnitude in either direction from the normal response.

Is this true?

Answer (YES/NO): NO